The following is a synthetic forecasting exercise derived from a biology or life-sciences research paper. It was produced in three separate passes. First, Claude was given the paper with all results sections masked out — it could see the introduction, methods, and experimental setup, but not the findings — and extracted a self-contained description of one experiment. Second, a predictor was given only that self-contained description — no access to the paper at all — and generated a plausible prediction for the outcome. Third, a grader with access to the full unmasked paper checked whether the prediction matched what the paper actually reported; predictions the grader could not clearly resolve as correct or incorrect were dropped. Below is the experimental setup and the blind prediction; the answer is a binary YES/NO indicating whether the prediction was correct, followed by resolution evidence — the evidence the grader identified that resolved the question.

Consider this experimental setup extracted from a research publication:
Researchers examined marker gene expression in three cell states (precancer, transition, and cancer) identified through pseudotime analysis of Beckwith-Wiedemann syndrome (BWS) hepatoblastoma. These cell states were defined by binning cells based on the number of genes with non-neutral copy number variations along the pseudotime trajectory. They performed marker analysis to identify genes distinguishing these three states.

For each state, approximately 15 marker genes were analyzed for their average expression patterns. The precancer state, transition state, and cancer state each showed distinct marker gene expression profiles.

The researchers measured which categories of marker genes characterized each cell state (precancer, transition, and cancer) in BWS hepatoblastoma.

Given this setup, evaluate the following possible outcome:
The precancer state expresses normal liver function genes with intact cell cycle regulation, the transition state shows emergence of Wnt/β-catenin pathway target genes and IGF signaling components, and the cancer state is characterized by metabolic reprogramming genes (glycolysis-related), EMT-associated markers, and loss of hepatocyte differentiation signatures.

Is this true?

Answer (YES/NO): NO